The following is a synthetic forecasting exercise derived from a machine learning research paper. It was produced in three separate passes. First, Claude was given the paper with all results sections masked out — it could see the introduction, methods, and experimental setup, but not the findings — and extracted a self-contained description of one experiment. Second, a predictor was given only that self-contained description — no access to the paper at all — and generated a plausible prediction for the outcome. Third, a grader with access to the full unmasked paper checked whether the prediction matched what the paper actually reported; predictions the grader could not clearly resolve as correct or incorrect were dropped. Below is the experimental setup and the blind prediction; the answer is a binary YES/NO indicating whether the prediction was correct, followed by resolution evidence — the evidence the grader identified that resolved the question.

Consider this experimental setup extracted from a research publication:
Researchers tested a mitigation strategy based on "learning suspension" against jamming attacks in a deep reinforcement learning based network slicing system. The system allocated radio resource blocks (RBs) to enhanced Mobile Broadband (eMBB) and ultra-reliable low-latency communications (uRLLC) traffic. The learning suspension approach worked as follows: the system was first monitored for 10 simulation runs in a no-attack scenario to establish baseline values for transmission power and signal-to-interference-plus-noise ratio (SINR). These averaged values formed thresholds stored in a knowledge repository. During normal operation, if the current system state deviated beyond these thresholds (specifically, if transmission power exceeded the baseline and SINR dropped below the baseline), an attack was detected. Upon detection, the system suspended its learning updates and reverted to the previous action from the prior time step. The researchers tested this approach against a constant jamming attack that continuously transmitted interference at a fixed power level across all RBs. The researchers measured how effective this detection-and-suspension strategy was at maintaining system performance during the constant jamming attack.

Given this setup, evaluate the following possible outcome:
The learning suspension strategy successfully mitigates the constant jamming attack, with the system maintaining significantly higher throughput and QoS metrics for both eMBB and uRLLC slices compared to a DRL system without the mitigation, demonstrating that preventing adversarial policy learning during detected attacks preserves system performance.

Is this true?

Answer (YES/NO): NO